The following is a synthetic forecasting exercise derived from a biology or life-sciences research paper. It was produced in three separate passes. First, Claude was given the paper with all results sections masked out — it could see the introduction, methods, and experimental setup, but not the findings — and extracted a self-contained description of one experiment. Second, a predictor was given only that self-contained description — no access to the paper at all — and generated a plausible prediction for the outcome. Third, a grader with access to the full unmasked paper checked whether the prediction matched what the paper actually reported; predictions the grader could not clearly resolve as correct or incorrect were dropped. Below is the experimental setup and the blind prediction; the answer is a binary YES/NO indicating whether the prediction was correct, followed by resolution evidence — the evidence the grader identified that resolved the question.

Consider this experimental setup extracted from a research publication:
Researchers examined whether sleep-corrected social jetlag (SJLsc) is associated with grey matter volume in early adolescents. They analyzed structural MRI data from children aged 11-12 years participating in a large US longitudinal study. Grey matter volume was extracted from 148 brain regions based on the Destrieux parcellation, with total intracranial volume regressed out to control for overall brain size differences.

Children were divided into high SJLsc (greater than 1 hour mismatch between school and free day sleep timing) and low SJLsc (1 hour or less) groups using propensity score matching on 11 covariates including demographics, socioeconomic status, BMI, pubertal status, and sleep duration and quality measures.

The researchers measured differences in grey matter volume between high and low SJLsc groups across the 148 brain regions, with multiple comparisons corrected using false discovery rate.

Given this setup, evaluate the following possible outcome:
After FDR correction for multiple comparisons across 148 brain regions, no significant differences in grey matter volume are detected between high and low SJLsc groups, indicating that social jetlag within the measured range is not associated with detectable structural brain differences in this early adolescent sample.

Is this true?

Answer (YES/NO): YES